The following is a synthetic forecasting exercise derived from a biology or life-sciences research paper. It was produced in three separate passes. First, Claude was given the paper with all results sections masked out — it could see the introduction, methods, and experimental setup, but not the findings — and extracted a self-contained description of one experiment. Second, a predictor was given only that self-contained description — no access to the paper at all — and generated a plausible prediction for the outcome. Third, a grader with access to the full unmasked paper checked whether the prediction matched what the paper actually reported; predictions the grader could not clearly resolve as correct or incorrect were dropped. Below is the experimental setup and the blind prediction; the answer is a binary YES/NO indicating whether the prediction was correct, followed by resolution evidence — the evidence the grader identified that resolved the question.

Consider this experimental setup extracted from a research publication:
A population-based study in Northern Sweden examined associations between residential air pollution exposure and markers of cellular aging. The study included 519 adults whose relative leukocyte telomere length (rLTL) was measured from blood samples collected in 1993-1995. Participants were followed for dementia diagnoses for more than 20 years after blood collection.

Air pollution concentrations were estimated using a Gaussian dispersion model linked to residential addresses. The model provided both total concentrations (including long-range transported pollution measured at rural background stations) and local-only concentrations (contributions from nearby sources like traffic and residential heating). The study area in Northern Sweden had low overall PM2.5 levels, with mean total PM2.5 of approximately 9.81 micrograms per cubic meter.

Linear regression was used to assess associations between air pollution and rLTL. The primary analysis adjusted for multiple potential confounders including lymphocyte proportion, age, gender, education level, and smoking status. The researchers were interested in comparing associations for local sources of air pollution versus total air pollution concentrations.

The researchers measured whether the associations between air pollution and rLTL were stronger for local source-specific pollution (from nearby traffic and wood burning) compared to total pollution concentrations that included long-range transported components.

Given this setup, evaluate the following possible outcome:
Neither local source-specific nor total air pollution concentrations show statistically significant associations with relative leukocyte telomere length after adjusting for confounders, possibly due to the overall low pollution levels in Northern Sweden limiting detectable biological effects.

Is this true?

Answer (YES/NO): YES